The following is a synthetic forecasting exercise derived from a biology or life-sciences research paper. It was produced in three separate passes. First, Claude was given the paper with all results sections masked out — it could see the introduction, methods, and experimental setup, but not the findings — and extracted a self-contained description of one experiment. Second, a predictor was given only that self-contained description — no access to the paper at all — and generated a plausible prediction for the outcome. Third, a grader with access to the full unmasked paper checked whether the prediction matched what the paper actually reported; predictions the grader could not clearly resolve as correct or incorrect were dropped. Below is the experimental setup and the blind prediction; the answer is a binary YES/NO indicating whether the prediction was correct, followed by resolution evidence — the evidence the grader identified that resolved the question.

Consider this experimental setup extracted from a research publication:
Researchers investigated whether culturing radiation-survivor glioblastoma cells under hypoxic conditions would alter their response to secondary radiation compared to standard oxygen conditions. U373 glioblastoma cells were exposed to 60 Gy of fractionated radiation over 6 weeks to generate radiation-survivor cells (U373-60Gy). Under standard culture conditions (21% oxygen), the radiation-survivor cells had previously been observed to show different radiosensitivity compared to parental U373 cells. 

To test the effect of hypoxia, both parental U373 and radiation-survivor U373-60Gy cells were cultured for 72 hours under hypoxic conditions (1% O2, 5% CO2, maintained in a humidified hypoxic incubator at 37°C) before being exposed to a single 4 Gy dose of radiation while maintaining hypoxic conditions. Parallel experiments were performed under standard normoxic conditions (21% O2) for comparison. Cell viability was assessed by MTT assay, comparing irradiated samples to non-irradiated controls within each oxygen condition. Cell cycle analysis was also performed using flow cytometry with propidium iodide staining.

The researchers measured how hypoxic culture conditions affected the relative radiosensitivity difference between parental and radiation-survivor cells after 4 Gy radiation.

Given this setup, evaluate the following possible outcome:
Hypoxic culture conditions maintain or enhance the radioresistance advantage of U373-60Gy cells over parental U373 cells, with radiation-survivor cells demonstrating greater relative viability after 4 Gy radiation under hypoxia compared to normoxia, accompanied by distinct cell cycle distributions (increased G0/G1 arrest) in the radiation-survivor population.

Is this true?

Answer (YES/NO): NO